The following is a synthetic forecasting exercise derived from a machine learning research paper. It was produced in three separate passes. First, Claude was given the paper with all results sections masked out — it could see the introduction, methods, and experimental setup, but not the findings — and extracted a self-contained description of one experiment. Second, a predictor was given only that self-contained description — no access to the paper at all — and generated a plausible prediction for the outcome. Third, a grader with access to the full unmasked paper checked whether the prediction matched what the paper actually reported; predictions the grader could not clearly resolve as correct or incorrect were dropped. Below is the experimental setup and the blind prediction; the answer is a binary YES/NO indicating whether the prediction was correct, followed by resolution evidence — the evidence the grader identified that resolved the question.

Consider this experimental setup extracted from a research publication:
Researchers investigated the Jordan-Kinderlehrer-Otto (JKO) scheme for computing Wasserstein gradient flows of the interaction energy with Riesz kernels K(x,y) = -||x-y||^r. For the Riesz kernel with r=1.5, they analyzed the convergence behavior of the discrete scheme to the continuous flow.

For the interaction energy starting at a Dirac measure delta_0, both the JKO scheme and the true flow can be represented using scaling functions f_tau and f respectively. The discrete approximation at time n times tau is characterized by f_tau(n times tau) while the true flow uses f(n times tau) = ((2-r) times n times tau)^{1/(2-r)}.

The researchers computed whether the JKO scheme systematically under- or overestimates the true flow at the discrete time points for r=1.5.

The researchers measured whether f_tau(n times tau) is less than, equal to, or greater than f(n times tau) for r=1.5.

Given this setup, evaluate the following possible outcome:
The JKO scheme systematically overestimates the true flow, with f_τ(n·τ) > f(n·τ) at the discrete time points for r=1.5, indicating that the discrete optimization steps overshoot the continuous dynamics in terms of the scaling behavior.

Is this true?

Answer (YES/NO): YES